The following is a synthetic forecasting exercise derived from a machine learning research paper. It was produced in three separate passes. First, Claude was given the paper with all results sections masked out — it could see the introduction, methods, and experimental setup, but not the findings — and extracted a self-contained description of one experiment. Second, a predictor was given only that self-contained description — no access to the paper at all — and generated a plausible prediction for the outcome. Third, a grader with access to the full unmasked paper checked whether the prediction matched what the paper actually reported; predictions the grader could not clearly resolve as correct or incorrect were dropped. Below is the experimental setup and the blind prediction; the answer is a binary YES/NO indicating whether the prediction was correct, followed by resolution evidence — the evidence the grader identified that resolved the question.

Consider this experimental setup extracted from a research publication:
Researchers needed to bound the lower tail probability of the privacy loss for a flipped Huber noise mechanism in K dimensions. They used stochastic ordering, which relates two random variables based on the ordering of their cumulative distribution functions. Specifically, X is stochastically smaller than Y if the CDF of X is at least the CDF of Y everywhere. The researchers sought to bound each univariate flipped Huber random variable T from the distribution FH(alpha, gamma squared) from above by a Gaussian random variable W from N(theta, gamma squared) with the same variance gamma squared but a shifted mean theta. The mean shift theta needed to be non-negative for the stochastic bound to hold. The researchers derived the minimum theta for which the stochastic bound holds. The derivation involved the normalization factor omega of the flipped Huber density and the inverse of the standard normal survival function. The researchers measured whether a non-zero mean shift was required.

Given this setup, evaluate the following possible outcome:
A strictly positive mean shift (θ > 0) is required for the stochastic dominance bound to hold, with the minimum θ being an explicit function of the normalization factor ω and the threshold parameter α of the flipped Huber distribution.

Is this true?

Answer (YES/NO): YES